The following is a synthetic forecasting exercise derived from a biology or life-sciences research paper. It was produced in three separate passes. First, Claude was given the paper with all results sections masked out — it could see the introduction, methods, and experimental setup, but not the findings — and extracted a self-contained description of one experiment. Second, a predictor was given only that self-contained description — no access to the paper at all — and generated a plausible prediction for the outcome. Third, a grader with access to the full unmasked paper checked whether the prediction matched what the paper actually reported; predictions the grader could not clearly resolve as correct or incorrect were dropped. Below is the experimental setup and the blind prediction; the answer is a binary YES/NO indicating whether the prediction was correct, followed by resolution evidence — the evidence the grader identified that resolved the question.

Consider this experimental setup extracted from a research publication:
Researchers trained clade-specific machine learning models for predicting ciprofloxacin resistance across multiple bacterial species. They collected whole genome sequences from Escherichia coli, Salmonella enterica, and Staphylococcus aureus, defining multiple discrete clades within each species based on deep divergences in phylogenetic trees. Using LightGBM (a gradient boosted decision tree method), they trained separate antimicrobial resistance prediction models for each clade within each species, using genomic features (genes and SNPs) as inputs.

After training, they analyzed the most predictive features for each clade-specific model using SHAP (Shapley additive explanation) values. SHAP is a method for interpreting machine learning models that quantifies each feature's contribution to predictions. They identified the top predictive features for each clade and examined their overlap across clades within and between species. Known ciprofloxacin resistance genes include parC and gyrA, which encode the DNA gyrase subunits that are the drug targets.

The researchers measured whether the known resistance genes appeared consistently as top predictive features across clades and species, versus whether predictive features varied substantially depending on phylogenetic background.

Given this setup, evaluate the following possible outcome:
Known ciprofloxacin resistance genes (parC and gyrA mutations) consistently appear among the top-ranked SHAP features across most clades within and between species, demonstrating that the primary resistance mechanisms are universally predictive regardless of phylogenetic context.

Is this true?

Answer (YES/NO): NO